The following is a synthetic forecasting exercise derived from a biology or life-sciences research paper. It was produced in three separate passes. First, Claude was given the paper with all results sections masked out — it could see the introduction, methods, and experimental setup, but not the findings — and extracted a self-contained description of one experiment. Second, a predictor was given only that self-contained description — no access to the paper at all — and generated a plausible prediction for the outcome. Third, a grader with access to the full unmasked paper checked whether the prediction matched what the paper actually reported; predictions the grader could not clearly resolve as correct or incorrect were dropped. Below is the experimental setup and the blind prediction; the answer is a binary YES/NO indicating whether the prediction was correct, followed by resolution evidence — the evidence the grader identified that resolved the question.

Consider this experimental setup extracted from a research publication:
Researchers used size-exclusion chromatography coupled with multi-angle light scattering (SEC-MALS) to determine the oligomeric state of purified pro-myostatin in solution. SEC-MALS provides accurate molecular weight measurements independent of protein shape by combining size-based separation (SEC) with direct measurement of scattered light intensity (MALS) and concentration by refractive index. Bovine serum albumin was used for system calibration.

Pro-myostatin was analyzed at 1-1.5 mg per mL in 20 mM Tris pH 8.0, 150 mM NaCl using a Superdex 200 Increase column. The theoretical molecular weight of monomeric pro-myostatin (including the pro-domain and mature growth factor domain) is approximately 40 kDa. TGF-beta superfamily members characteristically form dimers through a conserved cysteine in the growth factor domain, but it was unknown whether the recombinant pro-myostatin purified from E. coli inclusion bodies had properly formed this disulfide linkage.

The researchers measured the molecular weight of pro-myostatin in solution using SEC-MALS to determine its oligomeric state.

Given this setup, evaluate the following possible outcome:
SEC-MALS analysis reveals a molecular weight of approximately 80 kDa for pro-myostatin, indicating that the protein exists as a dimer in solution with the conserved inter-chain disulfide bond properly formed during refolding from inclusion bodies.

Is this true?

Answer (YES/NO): YES